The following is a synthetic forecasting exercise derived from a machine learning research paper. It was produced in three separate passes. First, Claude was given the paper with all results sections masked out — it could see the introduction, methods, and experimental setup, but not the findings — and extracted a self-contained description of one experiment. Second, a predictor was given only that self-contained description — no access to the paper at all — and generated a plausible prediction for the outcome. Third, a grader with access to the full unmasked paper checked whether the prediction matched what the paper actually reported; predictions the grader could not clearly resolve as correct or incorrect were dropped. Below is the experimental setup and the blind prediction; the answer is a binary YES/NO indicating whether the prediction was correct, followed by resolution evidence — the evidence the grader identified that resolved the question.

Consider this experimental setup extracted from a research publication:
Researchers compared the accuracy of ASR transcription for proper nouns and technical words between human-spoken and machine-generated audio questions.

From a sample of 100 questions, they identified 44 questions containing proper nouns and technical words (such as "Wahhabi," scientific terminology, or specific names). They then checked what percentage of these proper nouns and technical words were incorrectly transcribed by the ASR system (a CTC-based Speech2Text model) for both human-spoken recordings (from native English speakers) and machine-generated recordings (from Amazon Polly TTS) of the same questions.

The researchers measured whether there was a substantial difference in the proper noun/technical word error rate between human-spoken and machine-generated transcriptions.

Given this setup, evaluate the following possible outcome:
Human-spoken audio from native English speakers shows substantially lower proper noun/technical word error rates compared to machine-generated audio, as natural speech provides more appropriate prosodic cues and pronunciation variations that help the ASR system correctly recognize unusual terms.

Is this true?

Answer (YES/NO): NO